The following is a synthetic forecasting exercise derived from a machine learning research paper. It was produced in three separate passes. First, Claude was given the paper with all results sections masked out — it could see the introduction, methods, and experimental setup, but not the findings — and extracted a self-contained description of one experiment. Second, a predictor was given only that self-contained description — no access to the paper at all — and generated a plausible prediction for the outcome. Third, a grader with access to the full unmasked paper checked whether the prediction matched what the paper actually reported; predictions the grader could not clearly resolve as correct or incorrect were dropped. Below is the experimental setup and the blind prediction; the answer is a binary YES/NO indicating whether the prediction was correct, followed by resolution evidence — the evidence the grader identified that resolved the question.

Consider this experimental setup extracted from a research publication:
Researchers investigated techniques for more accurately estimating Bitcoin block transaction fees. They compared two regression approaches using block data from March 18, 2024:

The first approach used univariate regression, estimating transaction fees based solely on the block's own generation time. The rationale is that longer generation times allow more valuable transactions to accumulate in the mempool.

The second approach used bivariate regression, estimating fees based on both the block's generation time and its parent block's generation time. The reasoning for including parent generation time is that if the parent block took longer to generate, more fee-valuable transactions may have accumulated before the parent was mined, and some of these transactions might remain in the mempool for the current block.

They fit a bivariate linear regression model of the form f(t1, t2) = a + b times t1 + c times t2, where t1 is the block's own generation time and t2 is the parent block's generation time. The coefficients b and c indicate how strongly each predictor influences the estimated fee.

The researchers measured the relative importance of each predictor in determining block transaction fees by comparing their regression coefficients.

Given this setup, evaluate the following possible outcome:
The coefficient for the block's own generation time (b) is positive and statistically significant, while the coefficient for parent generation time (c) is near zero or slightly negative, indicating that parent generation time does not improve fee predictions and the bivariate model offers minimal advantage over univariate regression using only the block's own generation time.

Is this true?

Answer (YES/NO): NO